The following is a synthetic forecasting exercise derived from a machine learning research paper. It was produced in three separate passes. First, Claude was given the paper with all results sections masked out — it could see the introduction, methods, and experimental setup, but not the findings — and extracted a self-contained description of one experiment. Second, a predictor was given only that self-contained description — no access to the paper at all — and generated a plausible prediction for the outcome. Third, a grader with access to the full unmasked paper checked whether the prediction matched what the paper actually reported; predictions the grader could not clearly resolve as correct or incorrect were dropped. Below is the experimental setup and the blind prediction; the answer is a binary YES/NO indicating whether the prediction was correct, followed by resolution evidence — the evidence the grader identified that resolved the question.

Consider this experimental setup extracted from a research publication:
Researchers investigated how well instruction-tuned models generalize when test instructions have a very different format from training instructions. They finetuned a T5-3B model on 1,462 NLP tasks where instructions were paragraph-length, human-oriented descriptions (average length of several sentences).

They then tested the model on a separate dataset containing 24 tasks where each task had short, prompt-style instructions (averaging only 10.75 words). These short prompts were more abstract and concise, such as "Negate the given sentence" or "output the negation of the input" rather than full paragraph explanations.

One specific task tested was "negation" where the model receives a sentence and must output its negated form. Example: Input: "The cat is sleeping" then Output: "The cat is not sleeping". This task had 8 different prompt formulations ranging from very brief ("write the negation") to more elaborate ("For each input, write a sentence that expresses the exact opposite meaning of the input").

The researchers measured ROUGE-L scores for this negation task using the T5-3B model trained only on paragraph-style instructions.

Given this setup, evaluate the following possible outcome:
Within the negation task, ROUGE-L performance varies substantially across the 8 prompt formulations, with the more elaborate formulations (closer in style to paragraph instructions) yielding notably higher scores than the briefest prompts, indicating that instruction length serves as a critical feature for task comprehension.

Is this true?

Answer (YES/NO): NO